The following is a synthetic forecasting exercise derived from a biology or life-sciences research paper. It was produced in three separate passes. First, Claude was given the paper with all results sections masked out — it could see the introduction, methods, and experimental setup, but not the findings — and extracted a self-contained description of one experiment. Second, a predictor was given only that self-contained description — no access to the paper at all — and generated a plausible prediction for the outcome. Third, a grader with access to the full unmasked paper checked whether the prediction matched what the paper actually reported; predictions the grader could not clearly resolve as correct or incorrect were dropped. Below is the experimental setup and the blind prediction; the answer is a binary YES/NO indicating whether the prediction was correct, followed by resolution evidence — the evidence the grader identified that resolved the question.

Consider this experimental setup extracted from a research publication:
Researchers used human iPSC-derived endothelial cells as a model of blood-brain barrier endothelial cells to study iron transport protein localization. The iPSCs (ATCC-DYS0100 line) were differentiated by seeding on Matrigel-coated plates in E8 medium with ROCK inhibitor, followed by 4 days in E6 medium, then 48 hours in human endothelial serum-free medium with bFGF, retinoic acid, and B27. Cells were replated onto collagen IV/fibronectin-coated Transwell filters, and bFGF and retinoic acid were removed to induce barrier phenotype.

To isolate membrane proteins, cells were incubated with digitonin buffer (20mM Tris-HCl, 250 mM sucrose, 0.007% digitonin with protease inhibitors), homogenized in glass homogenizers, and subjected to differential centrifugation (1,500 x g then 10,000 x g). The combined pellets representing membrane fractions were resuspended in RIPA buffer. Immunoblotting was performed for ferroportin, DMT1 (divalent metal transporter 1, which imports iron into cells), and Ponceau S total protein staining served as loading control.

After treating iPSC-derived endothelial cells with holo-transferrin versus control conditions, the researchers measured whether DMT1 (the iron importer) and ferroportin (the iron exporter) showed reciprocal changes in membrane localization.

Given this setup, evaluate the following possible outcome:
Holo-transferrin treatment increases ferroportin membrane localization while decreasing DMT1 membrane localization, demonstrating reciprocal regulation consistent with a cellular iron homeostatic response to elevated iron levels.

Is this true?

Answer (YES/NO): NO